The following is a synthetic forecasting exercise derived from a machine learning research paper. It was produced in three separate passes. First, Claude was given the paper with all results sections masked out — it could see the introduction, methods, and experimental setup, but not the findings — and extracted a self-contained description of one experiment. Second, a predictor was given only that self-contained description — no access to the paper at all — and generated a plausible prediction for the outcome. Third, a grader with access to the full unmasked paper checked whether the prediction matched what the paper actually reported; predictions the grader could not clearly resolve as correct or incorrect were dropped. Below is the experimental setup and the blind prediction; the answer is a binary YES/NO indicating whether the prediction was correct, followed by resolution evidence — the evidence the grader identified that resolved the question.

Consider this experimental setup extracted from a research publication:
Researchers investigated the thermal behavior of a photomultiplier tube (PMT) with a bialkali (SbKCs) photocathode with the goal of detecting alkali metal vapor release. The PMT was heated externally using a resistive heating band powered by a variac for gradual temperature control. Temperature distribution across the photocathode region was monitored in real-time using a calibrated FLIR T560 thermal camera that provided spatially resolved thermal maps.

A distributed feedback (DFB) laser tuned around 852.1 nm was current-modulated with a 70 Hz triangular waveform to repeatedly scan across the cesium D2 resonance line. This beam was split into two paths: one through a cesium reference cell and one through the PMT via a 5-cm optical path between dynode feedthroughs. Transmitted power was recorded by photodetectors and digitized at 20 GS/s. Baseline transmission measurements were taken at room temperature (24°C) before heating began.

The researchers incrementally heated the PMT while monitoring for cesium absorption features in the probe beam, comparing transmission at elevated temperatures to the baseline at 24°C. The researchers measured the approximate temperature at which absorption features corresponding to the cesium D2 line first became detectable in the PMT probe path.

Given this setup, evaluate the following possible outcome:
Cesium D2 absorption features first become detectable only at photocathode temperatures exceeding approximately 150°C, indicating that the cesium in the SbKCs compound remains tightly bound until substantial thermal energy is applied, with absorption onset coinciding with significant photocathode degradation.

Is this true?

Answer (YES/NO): NO